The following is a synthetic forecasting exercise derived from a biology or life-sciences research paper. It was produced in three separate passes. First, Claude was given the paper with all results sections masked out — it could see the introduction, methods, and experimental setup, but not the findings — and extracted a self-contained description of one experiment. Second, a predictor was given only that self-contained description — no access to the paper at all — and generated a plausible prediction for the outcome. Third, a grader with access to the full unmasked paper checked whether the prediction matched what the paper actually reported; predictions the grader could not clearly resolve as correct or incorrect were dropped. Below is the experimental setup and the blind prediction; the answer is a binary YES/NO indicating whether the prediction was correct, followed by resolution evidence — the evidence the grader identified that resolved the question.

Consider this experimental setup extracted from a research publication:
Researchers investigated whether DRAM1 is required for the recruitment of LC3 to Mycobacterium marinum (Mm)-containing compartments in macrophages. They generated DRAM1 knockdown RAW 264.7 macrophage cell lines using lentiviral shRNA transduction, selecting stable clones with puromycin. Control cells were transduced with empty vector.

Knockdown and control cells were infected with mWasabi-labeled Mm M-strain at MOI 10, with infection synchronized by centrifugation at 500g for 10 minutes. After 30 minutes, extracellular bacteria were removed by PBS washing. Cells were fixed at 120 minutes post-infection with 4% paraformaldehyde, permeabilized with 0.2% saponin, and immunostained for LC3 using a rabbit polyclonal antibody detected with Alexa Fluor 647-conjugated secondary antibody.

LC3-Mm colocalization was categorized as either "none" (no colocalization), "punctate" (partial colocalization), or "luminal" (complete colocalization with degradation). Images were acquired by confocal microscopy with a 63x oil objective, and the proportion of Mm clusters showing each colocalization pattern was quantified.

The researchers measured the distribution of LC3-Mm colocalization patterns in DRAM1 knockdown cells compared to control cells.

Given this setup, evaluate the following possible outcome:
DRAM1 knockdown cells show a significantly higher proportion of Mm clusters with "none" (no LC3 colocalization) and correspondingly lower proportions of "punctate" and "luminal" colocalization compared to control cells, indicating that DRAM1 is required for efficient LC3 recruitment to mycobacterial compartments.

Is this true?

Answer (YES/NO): NO